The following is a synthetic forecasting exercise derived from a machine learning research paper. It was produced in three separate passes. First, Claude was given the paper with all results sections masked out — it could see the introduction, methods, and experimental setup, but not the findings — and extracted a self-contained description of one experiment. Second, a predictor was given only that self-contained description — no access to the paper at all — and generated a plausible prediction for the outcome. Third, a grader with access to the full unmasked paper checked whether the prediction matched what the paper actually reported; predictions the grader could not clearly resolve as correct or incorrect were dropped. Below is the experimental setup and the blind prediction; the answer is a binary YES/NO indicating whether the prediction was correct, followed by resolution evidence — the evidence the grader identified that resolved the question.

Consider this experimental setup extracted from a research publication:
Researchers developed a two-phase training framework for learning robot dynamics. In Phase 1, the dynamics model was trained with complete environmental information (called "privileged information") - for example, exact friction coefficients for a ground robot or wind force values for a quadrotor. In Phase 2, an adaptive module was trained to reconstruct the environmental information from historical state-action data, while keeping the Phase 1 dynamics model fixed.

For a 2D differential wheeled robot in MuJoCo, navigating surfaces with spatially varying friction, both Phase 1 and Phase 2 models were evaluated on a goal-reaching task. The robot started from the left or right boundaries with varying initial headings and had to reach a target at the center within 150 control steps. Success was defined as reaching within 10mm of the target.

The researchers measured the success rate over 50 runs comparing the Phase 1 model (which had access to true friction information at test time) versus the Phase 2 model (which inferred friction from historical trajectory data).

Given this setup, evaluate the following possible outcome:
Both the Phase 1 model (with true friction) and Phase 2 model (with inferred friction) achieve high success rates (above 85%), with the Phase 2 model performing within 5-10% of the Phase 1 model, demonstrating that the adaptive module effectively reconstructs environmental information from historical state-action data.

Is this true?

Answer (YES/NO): NO